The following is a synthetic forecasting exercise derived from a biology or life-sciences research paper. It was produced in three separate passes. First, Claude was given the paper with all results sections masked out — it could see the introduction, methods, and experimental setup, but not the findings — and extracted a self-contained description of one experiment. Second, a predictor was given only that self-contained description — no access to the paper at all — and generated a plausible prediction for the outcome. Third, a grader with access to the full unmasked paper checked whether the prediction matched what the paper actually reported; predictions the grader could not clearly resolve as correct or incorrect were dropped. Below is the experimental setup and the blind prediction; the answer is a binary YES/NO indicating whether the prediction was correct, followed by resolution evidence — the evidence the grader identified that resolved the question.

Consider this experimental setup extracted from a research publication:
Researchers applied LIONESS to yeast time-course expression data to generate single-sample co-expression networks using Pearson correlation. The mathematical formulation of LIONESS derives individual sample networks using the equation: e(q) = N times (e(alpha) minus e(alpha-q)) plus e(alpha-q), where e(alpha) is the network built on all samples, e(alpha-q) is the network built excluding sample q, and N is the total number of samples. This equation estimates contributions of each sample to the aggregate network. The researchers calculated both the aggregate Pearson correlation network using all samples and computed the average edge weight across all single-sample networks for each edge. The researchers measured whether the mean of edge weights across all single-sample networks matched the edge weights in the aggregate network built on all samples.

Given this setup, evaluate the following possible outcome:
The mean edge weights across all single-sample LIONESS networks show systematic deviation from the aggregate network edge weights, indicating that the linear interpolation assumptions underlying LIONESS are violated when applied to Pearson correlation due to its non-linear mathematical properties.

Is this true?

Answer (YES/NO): NO